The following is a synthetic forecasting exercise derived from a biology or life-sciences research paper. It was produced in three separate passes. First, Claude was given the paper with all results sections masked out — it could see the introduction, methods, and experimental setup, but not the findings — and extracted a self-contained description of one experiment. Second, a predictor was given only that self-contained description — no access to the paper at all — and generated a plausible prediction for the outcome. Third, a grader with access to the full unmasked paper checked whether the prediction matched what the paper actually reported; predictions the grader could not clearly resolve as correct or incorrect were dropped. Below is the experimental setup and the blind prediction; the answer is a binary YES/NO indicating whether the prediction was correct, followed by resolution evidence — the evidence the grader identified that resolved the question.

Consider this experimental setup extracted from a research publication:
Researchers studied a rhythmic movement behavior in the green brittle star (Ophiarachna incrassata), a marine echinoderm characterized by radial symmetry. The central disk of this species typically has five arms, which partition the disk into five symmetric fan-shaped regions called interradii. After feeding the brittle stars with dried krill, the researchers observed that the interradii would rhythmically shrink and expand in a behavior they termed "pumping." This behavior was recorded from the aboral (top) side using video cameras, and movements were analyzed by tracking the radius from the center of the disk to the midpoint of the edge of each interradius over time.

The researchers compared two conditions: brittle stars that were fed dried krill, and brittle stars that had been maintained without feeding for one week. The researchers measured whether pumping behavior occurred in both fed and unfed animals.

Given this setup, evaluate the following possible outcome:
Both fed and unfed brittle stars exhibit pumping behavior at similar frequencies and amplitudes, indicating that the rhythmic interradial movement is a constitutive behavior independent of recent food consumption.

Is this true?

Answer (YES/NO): NO